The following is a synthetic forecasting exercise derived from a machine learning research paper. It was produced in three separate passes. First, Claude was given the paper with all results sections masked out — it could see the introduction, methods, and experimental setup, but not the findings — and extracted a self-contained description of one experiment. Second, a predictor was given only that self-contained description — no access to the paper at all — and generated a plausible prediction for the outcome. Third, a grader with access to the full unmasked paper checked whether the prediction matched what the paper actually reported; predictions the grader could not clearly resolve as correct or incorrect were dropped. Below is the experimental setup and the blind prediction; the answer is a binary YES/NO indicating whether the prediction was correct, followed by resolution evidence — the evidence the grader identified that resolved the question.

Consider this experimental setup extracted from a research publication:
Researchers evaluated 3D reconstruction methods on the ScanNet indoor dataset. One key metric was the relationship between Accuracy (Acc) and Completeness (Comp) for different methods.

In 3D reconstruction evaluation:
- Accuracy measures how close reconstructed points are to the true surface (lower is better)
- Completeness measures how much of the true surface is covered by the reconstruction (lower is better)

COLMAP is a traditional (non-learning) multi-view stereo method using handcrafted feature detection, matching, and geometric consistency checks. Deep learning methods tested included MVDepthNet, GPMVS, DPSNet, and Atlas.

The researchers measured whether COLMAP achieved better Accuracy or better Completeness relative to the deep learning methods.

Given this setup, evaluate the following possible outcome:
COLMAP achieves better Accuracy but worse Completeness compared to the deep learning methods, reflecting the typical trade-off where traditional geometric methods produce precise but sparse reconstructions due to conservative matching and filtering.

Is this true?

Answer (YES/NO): NO